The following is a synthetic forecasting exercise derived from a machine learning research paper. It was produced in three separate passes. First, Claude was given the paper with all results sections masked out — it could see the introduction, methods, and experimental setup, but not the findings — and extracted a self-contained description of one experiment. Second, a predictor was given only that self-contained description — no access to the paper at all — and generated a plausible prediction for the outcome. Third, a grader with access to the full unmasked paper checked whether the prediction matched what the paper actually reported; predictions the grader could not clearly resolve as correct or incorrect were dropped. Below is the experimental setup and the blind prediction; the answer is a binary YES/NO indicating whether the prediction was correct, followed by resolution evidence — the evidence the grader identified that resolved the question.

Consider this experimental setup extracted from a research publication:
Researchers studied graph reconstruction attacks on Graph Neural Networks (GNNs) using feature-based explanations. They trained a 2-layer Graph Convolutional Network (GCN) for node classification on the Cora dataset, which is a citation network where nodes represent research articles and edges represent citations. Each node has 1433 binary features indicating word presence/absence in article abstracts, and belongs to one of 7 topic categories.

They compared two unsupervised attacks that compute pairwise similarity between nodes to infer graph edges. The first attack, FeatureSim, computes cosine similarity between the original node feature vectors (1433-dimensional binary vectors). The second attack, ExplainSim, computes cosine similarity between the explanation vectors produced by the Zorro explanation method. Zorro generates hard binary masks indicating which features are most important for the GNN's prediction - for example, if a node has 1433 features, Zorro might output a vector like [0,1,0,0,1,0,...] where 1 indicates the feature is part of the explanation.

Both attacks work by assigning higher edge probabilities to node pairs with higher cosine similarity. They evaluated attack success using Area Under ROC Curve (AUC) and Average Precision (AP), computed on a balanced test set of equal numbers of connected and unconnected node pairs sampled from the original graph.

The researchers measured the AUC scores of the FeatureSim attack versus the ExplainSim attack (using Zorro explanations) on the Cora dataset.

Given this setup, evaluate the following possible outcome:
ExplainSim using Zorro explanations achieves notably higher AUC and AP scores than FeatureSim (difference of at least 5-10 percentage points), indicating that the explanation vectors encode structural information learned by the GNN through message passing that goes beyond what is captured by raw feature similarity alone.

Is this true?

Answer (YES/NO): NO